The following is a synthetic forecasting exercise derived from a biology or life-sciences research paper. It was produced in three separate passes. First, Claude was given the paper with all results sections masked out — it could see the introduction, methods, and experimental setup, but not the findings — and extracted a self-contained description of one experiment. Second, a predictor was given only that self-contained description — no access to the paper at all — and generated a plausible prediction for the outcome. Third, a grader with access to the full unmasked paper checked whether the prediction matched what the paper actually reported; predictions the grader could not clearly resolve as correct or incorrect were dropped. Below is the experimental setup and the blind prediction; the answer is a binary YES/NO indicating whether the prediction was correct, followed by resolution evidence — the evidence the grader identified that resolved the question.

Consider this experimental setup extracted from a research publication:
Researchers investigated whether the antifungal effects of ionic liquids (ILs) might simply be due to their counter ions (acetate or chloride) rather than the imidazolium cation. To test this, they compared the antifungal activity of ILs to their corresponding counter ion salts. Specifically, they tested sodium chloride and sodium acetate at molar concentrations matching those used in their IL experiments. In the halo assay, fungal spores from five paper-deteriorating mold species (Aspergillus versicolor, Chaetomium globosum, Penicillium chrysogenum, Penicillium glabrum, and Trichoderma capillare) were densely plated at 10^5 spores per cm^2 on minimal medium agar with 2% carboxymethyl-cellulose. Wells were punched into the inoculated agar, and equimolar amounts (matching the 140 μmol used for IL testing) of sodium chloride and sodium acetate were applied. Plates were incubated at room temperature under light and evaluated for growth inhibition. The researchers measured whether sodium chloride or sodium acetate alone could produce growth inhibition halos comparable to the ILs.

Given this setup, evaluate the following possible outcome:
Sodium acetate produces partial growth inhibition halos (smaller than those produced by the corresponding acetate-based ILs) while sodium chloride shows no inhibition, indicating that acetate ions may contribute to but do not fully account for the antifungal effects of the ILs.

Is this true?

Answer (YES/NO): NO